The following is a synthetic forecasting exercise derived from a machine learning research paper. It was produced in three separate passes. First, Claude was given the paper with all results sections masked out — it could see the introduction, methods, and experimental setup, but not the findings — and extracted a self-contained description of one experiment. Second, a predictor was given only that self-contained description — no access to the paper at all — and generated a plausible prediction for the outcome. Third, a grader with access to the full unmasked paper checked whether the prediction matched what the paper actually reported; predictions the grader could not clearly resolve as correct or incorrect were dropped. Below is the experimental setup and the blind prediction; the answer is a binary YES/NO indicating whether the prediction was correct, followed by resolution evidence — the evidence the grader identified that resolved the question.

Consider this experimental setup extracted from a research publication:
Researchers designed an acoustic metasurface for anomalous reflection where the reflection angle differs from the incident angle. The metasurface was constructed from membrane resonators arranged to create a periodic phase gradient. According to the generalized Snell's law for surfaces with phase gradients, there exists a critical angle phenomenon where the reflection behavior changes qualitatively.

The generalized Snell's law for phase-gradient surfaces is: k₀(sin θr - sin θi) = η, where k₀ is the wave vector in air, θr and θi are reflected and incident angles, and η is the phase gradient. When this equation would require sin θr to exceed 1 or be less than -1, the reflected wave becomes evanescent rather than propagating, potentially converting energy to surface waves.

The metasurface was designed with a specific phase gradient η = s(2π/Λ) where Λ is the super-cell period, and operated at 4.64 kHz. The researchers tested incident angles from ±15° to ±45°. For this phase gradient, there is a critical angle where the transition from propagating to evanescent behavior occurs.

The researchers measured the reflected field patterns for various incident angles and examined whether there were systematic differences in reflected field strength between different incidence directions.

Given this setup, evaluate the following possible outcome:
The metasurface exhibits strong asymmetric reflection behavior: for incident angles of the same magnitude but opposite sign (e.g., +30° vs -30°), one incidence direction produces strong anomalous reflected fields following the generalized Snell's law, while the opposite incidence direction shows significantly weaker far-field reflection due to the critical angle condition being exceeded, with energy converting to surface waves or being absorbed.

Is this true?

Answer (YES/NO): YES